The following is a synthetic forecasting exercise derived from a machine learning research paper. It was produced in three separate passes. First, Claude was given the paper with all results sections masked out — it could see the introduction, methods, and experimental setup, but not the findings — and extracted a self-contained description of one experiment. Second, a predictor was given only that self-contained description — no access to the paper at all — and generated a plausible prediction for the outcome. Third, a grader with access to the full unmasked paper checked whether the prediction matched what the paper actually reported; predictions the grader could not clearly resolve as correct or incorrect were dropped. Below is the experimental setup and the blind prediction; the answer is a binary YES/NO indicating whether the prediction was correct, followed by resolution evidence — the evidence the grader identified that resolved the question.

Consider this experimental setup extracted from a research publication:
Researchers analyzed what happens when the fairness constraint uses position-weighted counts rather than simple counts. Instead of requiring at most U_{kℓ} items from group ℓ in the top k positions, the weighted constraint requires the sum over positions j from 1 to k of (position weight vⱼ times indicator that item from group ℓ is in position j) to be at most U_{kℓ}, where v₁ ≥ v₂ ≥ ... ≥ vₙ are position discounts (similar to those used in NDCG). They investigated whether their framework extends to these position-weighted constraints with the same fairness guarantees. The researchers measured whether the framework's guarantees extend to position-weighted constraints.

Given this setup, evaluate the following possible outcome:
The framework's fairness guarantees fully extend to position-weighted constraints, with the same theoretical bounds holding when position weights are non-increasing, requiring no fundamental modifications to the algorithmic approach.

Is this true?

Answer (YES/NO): NO